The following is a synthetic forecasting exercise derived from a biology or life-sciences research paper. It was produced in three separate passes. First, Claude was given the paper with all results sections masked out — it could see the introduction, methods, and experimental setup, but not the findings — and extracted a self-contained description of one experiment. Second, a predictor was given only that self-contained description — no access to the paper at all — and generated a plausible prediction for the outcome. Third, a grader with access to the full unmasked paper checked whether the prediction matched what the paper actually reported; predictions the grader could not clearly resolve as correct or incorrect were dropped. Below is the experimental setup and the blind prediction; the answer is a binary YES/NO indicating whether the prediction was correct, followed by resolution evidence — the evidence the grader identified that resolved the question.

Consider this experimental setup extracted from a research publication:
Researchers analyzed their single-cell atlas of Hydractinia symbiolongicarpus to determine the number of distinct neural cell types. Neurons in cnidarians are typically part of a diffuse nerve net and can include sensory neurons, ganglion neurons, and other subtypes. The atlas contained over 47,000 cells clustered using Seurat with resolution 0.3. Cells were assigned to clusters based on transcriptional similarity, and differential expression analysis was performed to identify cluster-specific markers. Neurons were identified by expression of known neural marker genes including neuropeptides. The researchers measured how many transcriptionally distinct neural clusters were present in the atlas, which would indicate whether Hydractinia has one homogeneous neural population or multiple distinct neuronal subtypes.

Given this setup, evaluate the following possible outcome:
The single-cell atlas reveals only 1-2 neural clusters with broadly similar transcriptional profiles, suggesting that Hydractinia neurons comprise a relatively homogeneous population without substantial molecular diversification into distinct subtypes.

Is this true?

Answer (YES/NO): NO